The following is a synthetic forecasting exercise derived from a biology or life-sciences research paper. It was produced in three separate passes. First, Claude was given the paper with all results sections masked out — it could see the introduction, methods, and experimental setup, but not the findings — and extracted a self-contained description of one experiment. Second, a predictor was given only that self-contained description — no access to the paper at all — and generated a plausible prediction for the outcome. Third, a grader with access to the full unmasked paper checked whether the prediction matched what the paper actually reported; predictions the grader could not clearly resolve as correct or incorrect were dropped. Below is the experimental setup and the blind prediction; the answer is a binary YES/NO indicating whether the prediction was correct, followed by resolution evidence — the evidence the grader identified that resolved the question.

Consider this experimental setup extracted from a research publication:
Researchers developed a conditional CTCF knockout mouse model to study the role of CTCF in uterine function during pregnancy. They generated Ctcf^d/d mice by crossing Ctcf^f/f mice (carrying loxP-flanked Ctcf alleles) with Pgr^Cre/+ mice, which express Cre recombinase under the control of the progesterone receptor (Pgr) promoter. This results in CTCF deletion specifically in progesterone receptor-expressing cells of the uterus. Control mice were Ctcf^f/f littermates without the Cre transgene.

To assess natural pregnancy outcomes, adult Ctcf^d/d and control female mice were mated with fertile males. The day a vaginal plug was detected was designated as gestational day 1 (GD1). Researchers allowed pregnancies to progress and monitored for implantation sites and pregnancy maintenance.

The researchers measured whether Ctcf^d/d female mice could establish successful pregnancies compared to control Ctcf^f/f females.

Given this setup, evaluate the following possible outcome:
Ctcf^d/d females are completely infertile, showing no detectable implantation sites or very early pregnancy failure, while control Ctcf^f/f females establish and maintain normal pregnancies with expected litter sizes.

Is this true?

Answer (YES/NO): YES